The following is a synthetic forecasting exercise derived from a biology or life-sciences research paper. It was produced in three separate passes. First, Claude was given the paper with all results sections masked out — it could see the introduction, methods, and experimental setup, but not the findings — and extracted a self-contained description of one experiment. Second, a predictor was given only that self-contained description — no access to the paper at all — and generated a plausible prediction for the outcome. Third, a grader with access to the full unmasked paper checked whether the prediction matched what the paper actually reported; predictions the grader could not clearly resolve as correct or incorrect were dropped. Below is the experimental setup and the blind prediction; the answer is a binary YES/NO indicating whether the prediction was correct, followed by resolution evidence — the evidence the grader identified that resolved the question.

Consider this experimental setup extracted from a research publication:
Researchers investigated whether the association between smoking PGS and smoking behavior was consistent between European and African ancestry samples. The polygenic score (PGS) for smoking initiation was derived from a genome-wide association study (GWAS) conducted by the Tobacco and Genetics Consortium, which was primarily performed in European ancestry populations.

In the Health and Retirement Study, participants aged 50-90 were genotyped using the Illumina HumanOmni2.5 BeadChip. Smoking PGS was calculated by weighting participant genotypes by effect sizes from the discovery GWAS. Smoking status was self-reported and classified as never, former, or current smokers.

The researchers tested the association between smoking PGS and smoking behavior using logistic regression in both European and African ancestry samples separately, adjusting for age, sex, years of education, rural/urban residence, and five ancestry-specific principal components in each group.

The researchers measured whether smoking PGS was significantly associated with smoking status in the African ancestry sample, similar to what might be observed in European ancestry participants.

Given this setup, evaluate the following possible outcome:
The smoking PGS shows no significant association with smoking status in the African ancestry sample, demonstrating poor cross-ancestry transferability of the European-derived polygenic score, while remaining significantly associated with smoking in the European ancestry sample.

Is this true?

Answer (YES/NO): YES